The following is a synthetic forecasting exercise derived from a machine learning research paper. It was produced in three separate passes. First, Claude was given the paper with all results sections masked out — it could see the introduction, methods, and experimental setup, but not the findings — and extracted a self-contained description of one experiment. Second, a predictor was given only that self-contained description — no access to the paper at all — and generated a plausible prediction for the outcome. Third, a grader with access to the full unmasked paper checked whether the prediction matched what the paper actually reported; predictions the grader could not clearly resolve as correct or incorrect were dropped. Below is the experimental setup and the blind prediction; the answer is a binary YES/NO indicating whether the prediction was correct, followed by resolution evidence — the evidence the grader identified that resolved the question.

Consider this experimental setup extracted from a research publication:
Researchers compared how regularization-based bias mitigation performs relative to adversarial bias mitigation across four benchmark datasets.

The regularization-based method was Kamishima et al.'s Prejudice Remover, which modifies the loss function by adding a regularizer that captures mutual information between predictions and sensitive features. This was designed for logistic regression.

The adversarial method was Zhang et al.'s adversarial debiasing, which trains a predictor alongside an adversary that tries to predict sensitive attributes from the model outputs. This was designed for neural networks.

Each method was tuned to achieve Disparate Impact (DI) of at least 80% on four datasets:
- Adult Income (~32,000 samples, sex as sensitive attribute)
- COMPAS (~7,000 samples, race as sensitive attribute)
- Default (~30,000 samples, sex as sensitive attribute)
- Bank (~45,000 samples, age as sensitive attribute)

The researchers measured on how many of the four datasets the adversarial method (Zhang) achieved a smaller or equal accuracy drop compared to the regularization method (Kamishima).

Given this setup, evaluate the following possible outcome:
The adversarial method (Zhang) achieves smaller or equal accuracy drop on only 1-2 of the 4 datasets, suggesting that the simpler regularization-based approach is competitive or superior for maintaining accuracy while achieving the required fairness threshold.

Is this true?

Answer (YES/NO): NO